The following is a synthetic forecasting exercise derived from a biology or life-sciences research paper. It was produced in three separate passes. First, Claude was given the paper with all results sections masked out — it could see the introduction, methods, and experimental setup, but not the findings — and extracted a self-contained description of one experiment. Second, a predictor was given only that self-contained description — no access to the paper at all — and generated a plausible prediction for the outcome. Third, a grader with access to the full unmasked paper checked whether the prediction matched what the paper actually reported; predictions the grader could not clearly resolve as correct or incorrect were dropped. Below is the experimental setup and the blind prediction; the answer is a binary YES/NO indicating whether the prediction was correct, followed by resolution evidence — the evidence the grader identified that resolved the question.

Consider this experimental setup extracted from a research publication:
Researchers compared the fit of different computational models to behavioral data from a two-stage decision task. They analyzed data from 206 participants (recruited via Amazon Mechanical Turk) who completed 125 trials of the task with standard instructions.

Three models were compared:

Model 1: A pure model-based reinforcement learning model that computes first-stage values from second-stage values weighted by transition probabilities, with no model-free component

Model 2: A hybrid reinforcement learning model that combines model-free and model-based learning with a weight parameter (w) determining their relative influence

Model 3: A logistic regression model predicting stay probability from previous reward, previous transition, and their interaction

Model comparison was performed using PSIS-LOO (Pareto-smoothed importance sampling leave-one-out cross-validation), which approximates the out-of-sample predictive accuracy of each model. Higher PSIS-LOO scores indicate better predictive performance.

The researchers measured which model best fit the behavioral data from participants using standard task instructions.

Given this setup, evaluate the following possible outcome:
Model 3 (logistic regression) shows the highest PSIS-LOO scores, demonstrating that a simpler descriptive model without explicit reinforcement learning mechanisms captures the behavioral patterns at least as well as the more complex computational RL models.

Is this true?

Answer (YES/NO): YES